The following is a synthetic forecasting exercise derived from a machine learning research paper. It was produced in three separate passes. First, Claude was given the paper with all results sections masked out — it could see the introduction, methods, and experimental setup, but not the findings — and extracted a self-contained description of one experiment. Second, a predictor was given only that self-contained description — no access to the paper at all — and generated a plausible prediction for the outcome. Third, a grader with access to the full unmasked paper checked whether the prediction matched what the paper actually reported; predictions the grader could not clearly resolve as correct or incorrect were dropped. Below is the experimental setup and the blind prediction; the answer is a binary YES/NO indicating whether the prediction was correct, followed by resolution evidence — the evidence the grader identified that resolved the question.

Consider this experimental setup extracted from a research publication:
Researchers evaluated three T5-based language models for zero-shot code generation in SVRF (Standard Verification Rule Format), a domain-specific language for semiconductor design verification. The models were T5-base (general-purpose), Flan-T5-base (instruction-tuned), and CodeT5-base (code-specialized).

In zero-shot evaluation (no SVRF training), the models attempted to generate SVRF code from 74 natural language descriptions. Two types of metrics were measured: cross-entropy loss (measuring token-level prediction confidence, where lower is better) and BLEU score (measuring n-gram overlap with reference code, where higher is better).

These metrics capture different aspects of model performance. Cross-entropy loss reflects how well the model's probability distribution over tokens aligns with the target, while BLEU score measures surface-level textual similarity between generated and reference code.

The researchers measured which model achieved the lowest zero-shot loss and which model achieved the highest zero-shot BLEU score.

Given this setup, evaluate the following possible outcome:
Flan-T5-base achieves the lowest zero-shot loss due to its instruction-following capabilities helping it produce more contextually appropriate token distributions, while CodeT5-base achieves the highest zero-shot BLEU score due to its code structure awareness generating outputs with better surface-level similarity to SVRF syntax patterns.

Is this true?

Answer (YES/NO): NO